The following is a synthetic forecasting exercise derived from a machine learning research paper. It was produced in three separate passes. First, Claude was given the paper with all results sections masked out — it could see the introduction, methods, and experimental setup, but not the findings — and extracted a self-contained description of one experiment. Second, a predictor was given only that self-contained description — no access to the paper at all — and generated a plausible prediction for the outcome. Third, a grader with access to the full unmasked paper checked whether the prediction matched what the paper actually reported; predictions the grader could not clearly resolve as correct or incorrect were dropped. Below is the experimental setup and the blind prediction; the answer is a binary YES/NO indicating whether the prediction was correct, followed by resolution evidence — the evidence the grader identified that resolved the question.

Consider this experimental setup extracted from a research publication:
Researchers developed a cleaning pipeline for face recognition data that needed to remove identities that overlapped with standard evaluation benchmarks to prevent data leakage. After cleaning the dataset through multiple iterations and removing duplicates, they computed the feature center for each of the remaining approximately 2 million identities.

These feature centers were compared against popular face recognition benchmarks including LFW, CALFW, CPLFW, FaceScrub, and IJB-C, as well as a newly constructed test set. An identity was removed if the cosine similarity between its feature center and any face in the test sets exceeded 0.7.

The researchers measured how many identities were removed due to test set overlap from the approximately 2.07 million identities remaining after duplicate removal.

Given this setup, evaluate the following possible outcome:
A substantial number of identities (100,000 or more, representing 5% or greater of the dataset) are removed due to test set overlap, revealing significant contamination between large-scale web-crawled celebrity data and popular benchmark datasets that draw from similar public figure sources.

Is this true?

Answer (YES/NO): NO